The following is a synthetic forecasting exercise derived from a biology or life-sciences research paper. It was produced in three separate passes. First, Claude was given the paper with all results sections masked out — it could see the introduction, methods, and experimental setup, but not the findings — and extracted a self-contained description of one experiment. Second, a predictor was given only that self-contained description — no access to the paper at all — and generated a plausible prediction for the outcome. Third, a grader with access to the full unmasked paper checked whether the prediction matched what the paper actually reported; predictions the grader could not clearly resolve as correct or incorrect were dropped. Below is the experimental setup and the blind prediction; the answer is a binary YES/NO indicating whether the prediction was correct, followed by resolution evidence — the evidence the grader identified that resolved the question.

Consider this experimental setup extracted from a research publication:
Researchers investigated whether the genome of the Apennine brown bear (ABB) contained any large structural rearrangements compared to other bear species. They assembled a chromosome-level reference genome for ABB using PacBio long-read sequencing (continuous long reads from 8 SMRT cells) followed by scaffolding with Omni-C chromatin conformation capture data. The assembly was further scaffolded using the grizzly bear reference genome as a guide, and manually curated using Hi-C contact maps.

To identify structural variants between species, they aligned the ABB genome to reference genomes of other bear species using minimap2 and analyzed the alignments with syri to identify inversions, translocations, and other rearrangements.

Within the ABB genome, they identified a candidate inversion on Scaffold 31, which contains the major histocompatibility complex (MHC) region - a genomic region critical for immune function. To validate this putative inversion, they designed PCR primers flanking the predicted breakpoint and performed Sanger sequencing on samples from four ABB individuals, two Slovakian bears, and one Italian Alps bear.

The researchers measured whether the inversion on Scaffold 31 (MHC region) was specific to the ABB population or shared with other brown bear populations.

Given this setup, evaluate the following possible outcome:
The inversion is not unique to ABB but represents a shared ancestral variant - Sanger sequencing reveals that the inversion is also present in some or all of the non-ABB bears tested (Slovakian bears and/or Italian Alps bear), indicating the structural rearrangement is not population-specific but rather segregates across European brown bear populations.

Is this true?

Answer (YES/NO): YES